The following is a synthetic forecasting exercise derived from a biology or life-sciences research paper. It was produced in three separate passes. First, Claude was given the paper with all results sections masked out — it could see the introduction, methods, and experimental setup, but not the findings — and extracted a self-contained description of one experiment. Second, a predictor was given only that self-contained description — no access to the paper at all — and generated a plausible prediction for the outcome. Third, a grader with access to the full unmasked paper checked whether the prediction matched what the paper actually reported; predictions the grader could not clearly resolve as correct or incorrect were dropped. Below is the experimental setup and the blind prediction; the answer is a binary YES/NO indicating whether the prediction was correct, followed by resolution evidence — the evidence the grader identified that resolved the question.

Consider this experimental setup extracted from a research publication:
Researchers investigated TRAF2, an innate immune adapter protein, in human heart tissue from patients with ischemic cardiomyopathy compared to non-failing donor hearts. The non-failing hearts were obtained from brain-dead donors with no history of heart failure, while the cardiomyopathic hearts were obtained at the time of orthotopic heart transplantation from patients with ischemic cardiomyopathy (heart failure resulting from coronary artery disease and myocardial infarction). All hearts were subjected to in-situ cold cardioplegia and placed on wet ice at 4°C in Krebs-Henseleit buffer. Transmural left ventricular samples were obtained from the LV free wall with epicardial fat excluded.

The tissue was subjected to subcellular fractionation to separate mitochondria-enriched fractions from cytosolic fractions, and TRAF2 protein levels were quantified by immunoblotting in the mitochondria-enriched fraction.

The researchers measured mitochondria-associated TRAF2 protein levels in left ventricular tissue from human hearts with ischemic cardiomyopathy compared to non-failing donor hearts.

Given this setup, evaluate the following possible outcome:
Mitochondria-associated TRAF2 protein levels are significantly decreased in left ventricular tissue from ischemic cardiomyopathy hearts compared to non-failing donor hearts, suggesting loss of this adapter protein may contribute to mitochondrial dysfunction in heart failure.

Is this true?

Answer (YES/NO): NO